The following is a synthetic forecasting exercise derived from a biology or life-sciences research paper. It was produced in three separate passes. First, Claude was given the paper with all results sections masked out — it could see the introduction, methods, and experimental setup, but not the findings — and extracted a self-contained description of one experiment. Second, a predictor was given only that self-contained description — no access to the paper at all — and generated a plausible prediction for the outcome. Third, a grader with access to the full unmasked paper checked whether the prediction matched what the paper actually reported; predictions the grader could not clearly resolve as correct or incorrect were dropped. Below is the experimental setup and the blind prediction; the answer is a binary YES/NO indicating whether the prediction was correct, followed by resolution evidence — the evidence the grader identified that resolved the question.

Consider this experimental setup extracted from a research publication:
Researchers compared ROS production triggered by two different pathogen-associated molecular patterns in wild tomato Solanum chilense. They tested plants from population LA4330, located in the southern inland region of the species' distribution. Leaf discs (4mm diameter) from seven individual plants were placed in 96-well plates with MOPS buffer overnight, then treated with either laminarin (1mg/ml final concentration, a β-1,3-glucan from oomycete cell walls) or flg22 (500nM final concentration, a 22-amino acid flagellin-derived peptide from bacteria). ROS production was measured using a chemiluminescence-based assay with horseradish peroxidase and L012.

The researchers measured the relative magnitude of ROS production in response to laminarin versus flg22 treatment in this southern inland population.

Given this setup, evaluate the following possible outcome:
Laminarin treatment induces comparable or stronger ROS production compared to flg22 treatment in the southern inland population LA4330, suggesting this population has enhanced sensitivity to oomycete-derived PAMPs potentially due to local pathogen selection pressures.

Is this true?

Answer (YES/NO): NO